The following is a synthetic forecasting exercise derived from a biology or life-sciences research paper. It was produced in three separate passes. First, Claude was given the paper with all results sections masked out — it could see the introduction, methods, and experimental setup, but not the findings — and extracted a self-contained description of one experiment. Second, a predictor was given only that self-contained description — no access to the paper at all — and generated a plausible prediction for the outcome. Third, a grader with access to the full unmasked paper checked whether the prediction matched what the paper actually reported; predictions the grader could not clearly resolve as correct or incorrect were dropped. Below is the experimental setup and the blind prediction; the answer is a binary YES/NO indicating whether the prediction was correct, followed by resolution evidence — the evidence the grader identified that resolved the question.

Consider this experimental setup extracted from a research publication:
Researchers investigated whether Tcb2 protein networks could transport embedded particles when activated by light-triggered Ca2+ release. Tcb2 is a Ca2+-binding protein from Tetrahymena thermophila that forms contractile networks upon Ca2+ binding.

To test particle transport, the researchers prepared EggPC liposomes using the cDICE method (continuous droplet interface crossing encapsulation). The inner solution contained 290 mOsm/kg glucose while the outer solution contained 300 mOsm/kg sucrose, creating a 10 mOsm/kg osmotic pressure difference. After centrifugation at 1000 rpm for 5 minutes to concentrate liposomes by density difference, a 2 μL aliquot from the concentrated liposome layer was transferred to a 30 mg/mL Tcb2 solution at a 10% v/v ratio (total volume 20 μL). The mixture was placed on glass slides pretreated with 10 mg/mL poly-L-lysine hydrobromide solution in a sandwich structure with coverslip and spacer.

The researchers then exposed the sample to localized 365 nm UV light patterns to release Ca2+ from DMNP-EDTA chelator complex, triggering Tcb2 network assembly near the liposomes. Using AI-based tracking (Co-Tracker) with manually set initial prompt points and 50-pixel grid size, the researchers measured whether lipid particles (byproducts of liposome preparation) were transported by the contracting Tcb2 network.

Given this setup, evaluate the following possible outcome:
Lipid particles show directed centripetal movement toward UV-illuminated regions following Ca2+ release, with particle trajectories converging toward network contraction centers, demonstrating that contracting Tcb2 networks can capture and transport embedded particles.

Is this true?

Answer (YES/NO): NO